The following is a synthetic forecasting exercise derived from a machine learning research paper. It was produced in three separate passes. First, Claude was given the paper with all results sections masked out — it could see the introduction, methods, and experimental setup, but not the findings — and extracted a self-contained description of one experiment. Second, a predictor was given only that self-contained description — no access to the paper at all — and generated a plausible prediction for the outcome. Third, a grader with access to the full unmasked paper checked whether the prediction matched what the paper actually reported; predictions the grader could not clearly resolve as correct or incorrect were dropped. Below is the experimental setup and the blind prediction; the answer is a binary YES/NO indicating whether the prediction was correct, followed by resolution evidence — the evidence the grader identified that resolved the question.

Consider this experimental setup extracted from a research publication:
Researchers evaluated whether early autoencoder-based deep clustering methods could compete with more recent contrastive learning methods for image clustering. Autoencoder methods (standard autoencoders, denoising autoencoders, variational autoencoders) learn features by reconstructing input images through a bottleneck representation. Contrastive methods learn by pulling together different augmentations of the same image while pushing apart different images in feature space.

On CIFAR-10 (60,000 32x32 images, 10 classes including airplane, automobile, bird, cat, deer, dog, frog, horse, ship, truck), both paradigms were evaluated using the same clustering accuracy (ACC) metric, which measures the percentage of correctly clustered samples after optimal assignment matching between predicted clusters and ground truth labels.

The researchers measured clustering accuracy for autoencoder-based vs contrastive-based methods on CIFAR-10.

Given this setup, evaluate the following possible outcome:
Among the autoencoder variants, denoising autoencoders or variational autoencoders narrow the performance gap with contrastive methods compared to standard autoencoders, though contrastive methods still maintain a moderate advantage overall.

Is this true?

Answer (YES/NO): NO